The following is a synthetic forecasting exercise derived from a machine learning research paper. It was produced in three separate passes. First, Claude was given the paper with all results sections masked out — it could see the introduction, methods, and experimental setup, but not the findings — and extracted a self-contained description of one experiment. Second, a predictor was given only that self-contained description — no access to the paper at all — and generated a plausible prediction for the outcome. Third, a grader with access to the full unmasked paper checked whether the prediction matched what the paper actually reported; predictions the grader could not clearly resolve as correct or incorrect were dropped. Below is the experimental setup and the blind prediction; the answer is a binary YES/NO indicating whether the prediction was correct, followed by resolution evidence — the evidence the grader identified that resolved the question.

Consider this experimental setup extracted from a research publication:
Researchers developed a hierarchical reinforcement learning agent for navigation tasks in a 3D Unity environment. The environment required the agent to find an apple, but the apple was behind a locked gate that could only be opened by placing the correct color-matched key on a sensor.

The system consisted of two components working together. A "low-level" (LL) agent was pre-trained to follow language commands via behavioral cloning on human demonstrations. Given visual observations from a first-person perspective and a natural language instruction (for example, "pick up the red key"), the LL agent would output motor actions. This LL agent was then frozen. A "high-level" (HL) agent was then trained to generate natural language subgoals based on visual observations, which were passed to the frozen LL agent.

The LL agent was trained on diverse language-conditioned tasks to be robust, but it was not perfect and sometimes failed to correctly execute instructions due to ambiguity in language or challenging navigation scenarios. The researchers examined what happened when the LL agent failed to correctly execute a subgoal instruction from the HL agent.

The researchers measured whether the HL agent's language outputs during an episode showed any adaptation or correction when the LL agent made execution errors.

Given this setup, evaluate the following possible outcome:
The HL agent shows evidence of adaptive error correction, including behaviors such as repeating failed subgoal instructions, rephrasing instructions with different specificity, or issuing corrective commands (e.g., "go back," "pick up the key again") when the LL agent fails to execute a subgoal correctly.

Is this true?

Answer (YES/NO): YES